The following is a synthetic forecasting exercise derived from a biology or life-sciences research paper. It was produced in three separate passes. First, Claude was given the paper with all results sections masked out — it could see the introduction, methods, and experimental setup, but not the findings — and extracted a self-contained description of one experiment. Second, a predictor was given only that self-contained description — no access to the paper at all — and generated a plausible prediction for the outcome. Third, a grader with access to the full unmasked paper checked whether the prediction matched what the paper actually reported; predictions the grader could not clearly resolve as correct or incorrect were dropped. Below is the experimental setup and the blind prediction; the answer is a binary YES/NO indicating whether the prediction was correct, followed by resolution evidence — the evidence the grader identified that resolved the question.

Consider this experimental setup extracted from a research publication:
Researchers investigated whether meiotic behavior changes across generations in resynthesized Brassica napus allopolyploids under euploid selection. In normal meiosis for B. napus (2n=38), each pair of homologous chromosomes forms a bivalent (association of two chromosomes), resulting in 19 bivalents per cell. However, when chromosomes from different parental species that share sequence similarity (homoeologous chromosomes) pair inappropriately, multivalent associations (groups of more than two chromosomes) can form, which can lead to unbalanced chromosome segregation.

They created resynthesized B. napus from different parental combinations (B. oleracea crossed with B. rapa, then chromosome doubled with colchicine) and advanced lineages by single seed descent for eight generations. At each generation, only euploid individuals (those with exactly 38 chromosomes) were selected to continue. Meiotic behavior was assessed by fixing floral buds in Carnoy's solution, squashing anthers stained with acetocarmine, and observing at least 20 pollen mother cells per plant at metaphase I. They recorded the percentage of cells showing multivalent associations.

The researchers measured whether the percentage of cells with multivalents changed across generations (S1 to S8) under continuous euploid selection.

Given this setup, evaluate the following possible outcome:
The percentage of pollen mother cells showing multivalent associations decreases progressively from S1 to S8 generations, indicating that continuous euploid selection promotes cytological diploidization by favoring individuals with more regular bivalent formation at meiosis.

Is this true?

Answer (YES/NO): NO